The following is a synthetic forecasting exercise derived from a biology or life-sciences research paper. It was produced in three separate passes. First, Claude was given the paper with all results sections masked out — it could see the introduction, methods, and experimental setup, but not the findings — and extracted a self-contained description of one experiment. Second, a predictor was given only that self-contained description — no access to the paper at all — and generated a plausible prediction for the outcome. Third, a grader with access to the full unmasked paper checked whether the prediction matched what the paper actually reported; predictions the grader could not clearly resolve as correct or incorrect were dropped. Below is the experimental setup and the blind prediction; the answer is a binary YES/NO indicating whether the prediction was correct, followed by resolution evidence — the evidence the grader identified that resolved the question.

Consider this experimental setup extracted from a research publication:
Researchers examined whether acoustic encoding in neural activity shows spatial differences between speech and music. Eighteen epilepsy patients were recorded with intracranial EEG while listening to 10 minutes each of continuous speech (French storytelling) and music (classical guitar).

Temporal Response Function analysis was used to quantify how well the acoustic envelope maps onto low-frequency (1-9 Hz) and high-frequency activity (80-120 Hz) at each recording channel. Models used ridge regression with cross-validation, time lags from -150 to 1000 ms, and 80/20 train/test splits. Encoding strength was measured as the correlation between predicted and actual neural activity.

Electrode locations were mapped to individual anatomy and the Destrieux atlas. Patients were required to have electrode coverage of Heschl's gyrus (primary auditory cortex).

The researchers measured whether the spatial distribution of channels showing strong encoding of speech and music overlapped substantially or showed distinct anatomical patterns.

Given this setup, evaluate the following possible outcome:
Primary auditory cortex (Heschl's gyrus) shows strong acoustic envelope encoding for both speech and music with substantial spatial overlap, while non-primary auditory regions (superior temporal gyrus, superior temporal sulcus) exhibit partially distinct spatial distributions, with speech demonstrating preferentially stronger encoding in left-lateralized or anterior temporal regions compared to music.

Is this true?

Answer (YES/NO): NO